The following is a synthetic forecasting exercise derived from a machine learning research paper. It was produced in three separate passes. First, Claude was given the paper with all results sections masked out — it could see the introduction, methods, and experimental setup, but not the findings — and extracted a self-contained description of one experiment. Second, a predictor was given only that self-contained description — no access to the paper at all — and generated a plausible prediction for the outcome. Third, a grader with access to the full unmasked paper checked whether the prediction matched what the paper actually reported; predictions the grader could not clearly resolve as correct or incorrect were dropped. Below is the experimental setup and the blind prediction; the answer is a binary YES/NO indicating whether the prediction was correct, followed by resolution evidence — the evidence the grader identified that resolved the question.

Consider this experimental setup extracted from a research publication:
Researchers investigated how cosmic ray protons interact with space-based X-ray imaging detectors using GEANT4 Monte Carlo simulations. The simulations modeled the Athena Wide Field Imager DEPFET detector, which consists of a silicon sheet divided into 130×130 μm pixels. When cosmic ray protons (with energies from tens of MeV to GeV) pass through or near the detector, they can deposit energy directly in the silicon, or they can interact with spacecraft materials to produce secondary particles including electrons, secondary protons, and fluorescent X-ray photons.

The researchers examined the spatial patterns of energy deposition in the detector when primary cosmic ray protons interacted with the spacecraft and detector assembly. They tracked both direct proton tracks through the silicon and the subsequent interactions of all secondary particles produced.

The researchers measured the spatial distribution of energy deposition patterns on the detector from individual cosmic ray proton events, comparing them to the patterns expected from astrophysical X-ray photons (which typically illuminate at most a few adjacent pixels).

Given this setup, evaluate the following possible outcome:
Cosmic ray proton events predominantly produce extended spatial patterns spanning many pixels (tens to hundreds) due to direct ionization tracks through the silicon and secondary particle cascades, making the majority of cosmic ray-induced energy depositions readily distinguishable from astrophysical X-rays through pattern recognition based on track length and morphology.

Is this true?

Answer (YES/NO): YES